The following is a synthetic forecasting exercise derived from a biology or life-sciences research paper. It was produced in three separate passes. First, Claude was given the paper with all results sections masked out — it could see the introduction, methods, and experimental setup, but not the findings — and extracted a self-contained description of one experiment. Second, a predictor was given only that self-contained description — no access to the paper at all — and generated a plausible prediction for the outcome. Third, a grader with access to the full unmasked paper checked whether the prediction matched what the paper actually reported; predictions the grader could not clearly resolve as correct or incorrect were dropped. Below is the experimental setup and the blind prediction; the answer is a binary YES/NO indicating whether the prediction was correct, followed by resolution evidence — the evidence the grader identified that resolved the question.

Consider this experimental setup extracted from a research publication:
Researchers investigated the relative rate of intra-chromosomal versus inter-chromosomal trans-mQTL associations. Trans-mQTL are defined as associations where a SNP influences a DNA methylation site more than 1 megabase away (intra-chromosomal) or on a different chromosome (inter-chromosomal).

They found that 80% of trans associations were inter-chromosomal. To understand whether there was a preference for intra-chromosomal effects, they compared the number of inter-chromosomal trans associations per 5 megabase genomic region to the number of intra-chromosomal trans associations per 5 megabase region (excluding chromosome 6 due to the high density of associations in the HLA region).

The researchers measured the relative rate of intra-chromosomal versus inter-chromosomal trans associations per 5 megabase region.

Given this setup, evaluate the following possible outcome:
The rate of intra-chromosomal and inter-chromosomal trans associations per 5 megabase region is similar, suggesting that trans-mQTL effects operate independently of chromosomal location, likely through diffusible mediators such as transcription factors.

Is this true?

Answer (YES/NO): NO